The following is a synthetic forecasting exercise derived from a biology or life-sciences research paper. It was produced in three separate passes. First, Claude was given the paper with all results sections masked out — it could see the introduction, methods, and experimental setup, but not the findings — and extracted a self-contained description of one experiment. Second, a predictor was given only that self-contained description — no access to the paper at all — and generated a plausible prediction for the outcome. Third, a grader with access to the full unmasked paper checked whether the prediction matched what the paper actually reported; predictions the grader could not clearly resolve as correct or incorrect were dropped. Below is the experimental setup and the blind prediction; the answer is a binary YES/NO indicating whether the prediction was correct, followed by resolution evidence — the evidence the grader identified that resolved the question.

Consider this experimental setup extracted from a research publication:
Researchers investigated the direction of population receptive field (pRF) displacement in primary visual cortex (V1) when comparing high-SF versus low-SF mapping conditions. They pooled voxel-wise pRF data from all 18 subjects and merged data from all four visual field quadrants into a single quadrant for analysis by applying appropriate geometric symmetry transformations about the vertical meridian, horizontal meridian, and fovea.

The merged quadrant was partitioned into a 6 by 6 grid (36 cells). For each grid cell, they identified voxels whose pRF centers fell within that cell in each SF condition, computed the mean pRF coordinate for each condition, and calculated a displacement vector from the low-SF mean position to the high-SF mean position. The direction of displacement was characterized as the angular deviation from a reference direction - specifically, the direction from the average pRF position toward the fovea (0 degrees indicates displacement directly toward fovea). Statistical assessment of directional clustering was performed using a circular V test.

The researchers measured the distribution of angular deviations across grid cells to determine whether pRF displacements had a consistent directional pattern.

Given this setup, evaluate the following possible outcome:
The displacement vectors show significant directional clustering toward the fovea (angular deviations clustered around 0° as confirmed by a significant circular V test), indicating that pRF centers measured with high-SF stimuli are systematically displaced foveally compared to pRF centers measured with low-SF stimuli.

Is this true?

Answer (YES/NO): YES